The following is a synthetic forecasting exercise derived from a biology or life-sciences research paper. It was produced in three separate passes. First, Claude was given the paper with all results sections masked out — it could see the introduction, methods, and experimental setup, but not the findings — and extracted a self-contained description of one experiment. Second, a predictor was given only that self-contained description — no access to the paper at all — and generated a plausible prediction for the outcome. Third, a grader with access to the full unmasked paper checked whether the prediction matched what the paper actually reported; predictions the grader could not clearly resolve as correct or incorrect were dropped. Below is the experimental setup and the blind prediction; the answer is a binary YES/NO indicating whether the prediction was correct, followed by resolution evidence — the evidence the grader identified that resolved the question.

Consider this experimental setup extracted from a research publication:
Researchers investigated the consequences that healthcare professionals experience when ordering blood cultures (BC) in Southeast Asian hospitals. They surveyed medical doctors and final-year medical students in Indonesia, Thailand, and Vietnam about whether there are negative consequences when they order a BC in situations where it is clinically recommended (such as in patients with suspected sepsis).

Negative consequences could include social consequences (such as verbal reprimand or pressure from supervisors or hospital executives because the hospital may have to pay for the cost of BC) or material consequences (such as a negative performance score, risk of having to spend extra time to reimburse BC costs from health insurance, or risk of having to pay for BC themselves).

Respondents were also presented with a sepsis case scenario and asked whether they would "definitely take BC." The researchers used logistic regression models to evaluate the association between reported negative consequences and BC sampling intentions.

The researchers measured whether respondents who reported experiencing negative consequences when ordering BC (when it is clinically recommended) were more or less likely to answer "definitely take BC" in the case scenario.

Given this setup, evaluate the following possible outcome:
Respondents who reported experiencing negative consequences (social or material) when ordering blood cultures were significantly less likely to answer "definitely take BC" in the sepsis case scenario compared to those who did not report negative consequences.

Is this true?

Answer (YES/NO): YES